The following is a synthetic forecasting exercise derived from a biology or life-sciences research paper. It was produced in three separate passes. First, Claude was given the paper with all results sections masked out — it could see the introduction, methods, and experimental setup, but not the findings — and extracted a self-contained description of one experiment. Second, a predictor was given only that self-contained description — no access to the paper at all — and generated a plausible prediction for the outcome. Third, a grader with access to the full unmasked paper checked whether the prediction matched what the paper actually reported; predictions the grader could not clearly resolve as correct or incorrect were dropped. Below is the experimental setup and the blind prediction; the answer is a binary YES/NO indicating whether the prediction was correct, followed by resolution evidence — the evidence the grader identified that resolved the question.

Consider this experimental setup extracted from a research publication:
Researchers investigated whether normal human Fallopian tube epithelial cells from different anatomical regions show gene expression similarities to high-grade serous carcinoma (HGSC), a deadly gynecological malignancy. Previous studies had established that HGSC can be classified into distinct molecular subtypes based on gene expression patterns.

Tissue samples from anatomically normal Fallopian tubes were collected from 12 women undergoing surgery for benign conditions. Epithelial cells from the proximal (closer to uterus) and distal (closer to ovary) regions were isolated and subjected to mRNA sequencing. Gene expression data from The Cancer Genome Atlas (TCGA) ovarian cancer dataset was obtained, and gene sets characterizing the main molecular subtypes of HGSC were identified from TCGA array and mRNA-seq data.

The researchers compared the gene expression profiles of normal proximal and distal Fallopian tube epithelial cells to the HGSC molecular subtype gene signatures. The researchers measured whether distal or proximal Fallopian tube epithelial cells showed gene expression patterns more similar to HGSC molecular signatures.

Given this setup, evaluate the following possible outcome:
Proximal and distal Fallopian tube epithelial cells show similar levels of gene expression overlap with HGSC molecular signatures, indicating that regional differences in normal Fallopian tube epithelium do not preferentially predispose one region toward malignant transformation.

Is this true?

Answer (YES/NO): NO